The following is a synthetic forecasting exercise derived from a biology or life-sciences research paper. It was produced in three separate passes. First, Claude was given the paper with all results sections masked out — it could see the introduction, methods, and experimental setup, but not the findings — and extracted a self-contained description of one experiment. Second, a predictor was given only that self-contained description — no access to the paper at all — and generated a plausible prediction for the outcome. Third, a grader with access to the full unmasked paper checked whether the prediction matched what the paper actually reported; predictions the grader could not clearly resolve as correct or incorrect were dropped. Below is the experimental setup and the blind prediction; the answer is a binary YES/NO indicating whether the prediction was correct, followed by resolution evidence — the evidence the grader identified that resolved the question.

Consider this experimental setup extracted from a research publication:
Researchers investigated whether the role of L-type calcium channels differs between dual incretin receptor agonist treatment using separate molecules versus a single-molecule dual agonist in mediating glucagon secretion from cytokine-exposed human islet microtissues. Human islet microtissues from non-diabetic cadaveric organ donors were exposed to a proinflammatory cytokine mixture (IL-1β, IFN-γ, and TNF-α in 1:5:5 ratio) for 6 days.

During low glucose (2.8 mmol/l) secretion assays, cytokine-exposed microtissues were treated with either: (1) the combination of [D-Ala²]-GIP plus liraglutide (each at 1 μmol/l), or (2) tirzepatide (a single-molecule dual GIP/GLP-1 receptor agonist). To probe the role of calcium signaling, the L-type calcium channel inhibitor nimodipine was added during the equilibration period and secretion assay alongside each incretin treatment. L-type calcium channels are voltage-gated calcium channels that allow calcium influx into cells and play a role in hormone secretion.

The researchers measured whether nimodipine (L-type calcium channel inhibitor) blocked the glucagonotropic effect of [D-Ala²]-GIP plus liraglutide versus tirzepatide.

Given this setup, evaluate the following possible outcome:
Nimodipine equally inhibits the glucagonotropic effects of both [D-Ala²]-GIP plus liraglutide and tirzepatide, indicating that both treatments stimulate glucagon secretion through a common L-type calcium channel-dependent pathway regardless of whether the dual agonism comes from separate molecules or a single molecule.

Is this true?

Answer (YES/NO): NO